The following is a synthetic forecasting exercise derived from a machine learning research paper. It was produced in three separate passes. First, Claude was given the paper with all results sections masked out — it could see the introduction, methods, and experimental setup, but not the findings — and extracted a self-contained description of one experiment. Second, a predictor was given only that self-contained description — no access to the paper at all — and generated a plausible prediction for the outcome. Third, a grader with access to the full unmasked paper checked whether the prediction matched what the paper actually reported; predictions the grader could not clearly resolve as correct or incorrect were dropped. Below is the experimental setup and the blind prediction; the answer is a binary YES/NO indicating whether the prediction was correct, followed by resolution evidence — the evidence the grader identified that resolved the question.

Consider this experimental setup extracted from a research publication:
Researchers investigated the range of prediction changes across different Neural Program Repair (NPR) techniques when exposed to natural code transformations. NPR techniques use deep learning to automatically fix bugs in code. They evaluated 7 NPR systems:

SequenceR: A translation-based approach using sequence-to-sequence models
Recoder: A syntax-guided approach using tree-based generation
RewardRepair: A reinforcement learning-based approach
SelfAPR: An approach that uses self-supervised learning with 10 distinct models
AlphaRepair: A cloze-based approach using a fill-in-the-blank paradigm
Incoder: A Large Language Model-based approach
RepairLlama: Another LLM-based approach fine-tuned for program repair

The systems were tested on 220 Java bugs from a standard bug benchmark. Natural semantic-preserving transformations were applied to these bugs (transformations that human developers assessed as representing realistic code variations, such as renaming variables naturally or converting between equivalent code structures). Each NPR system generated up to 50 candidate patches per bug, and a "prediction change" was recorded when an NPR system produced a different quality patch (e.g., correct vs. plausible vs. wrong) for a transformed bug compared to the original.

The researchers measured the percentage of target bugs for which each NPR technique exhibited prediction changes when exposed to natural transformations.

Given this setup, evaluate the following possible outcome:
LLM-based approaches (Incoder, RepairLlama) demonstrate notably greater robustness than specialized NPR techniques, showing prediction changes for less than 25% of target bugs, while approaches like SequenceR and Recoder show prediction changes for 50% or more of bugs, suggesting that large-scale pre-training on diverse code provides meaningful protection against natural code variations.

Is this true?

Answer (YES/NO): NO